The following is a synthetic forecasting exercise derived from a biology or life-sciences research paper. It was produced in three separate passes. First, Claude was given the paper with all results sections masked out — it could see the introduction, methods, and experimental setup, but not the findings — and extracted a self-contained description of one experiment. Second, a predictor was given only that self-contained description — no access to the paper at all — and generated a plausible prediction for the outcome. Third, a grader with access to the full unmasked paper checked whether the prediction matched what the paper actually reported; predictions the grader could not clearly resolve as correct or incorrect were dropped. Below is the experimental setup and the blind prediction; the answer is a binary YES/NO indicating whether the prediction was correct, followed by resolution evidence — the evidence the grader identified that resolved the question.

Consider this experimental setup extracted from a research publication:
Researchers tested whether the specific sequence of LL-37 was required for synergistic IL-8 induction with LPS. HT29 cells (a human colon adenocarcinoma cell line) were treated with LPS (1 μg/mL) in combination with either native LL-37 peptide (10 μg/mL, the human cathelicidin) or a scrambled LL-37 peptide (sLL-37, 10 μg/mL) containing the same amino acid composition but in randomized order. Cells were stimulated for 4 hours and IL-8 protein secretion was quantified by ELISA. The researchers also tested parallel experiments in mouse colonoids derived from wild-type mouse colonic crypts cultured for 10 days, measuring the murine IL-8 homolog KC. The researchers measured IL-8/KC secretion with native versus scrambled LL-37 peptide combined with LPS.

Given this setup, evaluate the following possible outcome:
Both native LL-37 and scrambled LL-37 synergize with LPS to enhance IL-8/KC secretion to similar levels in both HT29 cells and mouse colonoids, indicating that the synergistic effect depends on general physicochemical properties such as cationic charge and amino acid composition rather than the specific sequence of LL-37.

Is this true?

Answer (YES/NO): NO